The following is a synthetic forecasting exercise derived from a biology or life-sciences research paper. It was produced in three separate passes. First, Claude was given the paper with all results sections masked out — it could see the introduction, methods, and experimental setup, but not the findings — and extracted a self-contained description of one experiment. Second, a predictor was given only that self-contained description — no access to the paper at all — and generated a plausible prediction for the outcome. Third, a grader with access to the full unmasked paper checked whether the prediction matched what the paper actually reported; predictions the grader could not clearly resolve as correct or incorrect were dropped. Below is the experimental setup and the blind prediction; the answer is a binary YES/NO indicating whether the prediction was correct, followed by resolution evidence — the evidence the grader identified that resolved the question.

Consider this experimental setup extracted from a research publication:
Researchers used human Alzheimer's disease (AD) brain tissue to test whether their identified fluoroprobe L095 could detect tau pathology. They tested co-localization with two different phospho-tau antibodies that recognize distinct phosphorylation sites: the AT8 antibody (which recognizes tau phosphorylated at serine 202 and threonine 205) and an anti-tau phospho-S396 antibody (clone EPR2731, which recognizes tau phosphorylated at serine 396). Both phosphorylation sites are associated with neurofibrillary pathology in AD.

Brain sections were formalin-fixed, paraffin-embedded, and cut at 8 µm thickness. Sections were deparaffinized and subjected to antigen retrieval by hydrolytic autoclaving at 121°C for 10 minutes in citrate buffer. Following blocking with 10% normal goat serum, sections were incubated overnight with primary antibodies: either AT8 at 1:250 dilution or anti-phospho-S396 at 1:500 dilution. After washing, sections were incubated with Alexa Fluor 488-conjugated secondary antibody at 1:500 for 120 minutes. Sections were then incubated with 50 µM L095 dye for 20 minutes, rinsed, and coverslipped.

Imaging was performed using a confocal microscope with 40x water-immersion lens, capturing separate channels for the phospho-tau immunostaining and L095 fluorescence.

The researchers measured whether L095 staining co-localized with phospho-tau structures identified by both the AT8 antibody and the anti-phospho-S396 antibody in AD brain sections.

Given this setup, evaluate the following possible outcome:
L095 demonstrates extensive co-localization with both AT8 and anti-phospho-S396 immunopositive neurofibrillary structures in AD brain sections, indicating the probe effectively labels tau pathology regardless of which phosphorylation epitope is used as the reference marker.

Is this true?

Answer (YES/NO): NO